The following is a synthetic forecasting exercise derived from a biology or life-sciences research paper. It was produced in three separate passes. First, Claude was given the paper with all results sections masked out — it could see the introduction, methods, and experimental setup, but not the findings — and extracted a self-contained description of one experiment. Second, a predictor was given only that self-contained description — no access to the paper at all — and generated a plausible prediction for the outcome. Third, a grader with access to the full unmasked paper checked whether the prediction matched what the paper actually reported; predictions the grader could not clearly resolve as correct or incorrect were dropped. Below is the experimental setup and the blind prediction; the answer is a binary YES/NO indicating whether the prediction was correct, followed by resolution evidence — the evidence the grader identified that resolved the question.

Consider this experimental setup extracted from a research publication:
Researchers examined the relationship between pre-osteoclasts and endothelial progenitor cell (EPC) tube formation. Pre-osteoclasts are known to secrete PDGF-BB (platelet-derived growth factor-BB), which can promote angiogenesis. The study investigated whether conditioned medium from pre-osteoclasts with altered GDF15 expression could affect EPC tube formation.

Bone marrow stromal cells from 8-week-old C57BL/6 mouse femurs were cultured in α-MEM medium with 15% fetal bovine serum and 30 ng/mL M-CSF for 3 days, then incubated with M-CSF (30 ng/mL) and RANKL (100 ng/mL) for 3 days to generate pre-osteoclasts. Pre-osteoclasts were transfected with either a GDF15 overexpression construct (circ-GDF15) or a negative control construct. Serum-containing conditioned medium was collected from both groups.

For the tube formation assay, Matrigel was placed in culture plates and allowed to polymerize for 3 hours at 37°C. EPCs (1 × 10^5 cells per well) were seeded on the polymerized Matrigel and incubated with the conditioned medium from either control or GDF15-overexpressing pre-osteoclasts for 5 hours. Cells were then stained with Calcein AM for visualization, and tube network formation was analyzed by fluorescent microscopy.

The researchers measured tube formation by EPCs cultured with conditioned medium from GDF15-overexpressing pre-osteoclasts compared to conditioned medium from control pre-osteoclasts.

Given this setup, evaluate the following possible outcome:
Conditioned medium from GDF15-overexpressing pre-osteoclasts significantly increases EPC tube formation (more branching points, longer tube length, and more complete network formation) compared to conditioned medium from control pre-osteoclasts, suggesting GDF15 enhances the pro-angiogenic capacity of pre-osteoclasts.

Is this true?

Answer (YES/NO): YES